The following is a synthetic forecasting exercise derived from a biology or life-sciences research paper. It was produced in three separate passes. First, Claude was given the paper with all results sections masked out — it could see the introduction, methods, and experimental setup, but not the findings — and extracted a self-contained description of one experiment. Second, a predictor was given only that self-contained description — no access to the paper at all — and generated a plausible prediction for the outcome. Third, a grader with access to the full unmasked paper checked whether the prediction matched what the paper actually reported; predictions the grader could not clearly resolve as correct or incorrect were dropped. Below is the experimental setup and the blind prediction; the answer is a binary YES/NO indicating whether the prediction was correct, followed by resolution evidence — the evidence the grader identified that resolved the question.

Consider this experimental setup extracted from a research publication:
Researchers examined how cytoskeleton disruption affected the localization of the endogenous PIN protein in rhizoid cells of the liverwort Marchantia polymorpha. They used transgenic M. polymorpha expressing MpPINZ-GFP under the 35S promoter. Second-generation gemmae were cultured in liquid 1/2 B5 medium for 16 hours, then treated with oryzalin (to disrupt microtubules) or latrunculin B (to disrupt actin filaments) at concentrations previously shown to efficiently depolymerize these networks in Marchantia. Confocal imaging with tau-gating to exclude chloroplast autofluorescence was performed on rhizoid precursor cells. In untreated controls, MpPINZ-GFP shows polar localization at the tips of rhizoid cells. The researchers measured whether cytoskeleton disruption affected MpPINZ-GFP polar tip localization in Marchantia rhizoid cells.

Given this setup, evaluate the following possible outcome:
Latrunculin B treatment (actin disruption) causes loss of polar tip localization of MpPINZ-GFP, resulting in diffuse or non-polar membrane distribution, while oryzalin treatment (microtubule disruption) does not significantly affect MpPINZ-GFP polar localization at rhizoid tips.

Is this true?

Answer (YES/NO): NO